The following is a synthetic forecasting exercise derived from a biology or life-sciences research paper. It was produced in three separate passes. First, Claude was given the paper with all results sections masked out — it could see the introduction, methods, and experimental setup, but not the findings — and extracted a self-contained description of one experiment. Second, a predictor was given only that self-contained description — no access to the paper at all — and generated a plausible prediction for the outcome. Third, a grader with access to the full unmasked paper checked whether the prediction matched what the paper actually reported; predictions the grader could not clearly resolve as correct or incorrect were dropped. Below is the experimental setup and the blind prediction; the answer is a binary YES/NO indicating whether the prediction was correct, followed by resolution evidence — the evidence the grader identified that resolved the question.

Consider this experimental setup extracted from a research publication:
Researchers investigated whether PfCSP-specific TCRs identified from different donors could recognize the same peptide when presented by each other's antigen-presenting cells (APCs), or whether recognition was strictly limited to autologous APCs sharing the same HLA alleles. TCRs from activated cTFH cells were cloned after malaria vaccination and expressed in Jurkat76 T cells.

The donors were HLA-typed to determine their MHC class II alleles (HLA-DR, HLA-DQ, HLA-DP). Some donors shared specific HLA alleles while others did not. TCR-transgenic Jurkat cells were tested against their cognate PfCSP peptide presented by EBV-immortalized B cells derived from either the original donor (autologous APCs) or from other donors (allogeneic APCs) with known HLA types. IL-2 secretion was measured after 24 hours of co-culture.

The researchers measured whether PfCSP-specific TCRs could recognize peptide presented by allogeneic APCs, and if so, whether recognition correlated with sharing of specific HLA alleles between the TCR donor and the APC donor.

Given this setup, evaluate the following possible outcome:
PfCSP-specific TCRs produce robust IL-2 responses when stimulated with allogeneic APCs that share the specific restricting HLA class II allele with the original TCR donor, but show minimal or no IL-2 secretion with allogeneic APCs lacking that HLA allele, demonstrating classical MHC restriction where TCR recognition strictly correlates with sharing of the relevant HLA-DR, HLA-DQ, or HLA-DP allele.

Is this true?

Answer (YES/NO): YES